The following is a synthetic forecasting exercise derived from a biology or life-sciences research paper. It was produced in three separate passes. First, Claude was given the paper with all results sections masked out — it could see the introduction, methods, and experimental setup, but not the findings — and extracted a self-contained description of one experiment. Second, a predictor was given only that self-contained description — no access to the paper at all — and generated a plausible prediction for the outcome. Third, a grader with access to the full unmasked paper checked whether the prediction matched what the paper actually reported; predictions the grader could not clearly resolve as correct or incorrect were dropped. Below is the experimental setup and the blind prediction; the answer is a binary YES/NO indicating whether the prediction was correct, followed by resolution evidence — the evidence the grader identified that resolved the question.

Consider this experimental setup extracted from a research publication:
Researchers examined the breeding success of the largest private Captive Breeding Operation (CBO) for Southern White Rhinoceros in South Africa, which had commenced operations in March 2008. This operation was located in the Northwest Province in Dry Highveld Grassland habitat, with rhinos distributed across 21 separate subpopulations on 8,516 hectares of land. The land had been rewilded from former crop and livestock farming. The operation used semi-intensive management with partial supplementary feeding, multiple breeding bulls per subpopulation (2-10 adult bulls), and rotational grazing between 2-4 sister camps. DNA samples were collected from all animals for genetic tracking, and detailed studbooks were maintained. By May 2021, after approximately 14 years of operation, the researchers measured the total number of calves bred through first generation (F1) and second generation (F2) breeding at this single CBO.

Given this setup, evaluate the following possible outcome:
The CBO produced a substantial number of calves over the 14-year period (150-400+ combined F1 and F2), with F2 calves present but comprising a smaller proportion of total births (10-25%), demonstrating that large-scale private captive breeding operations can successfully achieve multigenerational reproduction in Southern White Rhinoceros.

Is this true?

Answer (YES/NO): NO